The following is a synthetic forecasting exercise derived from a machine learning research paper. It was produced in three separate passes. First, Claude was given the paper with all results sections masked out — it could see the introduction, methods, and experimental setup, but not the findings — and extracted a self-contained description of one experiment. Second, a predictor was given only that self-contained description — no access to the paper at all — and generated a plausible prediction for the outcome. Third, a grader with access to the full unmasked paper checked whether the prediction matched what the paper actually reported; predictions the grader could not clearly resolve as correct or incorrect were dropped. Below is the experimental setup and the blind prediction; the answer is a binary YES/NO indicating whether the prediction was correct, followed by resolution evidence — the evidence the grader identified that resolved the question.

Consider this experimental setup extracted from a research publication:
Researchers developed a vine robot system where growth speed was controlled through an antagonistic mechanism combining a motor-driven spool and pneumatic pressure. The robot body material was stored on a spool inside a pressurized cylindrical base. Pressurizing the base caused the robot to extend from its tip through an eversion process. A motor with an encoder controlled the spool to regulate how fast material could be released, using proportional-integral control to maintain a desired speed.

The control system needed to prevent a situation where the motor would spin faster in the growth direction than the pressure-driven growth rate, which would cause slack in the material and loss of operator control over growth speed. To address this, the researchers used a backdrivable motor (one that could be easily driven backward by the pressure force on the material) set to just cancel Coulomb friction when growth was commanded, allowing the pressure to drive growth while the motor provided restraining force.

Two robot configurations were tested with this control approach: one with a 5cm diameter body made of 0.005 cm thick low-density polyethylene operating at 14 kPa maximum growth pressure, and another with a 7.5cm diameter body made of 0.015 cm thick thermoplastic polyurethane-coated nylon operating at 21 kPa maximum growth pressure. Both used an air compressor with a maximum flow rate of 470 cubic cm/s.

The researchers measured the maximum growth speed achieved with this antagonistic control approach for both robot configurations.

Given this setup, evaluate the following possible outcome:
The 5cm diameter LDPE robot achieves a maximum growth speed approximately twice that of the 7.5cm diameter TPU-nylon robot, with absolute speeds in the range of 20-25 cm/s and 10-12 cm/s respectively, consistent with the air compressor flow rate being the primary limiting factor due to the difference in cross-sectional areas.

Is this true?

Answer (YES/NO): NO